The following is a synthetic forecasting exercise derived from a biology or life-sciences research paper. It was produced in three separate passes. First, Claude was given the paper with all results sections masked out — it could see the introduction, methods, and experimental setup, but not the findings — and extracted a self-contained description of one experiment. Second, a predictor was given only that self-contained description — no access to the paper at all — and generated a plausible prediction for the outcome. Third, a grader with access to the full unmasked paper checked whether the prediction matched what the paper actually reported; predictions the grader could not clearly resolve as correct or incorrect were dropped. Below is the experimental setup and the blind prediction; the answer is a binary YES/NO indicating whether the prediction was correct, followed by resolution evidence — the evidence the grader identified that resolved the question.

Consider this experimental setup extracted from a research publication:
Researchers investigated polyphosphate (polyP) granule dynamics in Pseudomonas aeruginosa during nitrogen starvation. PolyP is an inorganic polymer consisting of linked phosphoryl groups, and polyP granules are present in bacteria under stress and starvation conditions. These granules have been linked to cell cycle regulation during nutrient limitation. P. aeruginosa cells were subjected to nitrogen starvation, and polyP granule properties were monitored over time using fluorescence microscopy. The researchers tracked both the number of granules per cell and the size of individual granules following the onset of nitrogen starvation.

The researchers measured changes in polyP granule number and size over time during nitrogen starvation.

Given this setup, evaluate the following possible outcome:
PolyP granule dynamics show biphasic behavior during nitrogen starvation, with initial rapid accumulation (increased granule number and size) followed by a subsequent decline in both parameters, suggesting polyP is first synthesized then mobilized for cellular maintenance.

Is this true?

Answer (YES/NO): NO